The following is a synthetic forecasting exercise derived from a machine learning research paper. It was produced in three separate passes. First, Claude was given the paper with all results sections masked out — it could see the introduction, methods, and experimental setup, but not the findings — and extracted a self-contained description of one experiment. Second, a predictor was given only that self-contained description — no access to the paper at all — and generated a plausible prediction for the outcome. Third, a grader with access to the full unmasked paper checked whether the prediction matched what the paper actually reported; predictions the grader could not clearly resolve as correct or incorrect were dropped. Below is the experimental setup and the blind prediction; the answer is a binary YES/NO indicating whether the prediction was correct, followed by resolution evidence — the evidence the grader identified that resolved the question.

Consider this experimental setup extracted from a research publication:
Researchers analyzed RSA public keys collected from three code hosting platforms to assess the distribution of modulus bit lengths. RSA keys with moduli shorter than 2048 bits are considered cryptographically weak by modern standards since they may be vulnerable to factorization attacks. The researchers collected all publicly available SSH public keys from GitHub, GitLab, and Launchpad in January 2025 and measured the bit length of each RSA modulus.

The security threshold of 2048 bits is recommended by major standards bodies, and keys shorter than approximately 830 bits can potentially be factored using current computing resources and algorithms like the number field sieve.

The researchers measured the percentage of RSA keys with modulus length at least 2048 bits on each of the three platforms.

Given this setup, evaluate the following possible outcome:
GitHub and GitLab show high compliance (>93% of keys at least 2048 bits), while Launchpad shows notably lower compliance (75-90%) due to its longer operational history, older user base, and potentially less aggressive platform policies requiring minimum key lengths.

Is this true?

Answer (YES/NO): NO